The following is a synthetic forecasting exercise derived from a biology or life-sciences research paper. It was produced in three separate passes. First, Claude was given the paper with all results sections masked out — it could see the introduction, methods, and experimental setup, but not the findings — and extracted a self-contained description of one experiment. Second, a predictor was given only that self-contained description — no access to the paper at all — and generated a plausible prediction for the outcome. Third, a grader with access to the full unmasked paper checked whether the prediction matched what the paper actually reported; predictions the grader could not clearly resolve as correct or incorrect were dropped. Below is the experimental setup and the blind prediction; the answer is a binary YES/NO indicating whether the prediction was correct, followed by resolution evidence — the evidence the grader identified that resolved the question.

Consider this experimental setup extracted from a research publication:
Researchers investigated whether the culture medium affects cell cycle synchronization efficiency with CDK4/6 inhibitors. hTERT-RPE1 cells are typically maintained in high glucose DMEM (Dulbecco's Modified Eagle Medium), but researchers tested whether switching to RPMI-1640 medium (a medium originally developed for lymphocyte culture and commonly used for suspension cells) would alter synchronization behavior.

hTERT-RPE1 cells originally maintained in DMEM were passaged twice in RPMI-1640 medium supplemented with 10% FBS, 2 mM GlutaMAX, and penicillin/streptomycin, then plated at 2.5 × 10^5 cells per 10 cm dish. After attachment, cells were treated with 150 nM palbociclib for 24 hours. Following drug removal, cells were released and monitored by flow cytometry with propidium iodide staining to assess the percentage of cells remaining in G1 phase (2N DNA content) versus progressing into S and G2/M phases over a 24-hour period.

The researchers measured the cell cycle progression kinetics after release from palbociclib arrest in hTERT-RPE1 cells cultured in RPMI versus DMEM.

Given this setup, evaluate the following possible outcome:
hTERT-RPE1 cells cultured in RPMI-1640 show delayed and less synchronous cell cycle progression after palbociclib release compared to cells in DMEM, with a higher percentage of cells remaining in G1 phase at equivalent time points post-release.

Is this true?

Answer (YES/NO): YES